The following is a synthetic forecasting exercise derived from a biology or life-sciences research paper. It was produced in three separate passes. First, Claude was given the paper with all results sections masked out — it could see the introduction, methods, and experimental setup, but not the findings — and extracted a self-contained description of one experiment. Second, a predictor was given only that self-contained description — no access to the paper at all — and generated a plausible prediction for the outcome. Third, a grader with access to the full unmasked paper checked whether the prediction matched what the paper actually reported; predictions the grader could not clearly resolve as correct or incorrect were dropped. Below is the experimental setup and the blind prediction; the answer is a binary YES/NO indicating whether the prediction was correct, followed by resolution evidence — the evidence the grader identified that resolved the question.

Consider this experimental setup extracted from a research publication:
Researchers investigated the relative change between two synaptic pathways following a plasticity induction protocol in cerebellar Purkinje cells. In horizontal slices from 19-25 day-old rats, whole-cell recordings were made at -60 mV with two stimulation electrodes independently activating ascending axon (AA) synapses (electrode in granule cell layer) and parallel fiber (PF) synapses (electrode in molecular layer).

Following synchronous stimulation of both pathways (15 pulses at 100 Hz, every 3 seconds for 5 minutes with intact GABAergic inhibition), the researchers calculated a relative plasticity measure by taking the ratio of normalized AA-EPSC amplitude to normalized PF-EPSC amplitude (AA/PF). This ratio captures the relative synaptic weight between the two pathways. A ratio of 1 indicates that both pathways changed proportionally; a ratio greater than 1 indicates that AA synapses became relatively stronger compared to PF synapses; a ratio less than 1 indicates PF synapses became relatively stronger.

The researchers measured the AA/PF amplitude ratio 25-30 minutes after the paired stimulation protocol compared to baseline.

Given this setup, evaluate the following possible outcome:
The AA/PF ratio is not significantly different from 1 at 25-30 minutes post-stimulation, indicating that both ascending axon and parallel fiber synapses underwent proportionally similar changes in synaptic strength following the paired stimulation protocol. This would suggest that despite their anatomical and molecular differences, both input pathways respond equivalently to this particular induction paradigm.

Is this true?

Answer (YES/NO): NO